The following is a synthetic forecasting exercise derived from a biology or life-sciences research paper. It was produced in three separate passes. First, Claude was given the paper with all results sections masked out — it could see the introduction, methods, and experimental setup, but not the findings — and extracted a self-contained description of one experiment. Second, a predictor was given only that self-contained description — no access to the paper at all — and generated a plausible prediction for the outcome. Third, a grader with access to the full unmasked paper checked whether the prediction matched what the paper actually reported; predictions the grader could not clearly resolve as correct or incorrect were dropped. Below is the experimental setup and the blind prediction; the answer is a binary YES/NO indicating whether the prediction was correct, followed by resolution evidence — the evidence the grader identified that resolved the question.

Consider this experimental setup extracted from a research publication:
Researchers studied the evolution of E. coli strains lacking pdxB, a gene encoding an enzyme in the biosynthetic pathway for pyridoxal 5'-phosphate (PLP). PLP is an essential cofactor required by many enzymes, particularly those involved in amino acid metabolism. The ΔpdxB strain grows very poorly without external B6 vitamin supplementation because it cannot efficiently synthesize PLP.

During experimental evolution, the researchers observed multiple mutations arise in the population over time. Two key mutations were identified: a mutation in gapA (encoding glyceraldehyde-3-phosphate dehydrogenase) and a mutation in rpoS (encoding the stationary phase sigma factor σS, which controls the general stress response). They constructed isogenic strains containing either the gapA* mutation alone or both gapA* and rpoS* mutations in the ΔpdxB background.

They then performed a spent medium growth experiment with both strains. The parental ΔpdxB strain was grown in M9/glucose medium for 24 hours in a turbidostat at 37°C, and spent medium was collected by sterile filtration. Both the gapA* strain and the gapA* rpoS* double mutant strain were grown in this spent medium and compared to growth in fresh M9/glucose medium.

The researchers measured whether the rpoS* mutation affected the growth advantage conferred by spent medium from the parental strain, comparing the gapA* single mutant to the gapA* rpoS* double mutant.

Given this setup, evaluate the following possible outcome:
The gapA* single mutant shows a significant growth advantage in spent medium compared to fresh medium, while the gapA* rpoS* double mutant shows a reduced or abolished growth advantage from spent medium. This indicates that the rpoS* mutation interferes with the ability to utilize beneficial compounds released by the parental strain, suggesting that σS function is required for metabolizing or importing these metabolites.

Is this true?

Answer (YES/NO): NO